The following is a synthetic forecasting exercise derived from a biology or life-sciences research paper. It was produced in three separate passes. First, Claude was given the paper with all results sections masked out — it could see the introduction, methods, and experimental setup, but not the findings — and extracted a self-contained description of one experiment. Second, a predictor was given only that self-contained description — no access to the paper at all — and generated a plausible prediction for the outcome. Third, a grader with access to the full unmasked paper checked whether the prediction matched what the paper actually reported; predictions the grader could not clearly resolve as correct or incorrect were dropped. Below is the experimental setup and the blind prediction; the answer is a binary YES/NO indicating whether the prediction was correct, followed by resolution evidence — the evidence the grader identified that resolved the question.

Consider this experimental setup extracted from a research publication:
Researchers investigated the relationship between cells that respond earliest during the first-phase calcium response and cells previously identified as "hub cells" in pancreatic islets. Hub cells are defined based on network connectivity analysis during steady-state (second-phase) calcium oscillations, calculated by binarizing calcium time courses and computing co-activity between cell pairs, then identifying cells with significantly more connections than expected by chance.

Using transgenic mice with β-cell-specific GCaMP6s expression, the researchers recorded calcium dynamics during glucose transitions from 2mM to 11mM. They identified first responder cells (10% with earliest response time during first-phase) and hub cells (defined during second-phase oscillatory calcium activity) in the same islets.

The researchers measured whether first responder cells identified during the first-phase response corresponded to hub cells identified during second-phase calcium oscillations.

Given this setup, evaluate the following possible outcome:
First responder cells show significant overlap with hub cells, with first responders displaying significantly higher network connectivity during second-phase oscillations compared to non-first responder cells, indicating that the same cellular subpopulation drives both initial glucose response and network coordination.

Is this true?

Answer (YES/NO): NO